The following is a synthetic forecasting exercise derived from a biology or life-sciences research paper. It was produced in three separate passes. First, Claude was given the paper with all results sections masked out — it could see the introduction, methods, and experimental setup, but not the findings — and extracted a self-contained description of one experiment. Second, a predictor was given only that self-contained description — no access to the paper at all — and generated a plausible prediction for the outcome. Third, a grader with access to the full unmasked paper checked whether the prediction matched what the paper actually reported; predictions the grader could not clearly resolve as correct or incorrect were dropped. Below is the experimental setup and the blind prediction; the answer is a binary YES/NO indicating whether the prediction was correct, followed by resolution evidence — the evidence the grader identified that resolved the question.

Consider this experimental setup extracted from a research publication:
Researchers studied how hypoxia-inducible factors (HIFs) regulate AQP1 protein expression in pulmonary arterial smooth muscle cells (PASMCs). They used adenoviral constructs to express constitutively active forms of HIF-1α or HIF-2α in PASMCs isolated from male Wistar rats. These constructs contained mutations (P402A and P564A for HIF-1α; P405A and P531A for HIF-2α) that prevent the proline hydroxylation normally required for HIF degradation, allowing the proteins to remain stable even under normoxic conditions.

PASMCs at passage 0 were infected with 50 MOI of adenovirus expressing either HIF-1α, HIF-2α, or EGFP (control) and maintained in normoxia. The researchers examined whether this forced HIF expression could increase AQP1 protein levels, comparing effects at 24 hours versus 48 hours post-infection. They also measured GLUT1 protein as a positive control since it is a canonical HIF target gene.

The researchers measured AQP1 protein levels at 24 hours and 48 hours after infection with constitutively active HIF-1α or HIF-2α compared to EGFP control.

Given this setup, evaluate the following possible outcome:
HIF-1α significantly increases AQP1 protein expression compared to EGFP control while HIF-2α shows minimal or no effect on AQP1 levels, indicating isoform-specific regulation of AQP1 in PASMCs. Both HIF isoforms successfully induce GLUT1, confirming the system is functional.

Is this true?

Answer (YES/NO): NO